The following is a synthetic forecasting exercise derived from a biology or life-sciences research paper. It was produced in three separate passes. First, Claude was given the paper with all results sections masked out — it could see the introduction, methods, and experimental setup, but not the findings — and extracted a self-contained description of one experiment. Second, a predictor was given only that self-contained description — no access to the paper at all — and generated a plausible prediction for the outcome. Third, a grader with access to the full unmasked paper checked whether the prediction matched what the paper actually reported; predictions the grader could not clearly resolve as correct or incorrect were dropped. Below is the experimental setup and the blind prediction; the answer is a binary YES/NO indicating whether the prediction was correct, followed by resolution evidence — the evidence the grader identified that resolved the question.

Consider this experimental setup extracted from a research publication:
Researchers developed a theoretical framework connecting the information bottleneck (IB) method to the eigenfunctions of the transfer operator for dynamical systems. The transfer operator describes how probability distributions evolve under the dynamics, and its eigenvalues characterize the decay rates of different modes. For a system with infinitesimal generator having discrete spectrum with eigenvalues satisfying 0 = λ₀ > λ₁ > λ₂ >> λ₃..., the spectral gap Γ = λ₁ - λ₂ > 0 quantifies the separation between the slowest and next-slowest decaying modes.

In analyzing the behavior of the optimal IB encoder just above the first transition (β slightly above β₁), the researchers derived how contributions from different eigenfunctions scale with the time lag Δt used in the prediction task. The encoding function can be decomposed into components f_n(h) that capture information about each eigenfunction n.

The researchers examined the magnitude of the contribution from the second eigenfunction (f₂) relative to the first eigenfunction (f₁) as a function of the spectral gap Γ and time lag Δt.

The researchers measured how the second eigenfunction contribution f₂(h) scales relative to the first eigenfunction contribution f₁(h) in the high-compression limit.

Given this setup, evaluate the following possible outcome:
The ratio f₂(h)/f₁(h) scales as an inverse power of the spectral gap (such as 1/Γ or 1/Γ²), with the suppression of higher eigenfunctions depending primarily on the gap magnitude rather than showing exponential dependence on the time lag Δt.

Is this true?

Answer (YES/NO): NO